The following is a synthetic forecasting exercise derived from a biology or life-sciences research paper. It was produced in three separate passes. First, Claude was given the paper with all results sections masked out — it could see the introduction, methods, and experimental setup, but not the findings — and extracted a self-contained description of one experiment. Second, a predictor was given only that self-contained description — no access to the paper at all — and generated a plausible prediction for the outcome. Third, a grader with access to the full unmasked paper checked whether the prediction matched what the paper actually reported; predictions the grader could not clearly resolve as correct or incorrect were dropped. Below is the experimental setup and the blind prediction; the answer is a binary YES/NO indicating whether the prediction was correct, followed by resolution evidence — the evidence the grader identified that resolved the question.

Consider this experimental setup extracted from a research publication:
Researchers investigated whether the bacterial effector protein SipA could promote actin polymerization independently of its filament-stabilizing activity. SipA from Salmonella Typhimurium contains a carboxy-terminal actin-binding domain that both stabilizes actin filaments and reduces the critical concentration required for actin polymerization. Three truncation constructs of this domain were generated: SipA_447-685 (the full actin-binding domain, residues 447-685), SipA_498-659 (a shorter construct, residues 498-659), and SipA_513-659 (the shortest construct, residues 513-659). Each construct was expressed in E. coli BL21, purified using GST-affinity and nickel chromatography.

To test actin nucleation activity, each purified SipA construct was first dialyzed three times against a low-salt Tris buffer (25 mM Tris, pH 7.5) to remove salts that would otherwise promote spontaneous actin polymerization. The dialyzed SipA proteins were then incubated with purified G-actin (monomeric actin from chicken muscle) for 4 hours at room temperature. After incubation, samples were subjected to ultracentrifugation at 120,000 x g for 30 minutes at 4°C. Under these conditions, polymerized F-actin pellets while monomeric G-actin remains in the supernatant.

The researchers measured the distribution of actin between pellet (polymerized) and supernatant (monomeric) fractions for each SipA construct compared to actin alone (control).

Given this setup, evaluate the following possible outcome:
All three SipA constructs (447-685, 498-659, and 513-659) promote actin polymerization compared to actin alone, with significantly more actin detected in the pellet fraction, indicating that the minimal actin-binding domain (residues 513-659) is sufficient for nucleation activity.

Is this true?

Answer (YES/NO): NO